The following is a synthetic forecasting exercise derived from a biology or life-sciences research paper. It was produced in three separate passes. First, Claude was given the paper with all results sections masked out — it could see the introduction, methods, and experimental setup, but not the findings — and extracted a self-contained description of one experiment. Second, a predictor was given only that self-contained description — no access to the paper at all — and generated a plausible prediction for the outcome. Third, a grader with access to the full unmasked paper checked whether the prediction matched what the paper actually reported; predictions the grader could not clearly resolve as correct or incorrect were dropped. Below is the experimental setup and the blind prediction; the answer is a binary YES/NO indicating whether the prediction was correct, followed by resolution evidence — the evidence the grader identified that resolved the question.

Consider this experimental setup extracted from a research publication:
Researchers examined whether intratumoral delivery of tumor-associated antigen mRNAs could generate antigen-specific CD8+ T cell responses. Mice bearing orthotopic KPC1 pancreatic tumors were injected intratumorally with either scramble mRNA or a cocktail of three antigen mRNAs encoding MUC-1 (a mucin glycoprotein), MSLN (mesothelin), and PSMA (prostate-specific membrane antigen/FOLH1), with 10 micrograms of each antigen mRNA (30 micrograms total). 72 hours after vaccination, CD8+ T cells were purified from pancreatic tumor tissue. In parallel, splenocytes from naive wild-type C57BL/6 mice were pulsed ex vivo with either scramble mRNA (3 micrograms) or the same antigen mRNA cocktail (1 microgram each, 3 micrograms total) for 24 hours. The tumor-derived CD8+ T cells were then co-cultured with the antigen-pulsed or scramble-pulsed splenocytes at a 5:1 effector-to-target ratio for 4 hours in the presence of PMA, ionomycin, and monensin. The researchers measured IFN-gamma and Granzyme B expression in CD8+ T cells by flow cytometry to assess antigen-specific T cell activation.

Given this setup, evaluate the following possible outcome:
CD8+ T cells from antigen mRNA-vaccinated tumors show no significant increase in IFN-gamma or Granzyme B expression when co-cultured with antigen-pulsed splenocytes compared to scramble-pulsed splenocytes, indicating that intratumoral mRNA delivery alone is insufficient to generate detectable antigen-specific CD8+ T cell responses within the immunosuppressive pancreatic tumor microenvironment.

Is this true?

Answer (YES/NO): NO